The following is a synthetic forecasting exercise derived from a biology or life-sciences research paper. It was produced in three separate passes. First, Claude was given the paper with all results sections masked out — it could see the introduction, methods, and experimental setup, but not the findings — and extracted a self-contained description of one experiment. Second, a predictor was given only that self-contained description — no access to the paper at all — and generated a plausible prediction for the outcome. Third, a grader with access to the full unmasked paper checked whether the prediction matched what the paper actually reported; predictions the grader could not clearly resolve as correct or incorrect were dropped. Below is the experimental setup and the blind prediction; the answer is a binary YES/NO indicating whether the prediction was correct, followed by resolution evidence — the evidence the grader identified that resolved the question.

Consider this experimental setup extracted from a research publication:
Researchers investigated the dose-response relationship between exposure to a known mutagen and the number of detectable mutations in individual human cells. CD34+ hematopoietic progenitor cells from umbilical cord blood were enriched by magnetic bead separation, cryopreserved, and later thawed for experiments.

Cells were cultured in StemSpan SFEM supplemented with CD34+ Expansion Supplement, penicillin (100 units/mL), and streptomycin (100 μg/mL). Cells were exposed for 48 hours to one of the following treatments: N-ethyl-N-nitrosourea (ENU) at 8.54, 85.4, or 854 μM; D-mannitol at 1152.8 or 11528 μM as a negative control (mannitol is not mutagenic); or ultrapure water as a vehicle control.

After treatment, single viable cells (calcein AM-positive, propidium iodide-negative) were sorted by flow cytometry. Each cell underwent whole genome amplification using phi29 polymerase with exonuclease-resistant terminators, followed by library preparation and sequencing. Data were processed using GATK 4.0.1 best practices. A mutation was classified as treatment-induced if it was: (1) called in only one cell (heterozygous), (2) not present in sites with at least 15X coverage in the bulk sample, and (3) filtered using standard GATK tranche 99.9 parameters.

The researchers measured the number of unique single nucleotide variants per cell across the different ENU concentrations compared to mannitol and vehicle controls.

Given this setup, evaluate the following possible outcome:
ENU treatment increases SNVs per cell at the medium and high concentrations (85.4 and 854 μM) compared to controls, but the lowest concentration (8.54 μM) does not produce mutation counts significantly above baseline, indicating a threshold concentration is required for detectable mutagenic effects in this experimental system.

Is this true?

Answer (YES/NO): YES